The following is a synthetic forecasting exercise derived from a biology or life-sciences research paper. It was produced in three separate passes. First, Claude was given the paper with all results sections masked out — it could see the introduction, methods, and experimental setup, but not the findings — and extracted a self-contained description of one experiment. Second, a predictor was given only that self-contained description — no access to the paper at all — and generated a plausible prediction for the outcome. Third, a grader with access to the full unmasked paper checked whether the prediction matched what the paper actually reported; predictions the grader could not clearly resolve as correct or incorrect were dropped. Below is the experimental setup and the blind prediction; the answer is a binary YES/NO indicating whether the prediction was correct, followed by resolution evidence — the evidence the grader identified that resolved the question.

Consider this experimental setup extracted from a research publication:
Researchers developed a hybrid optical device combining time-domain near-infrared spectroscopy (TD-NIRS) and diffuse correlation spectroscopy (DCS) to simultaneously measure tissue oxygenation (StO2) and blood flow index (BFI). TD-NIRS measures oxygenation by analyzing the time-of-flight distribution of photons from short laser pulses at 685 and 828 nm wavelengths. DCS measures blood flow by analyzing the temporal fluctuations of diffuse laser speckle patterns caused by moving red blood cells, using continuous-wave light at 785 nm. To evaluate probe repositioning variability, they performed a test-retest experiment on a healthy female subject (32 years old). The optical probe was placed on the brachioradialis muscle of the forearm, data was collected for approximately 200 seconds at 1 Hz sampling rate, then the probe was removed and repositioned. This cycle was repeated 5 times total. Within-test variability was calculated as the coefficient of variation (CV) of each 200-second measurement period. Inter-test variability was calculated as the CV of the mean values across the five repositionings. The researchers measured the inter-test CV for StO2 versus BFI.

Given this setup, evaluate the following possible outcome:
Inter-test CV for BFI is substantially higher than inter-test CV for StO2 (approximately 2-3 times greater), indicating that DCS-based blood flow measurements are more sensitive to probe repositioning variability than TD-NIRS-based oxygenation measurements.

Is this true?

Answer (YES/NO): NO